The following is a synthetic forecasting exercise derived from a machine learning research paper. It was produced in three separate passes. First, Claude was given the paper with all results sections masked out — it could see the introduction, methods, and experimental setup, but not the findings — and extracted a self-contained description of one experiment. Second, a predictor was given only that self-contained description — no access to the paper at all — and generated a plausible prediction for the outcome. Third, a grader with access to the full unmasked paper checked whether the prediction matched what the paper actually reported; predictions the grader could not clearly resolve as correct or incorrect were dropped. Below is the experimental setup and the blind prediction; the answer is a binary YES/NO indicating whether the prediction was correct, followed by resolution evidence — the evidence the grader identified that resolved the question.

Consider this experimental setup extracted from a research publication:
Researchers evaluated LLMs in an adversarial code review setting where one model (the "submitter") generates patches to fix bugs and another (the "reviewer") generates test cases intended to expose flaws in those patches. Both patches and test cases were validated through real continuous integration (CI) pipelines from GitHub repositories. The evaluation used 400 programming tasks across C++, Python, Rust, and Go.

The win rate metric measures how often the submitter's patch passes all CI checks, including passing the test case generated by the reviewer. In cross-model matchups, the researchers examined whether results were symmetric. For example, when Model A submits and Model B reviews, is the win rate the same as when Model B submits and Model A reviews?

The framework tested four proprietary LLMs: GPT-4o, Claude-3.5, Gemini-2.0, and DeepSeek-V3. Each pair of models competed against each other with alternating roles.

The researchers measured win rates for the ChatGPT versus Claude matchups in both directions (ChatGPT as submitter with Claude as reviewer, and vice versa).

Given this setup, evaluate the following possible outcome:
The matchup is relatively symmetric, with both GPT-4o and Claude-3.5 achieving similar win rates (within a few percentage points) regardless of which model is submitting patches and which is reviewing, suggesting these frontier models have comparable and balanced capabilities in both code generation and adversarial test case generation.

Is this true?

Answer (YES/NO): YES